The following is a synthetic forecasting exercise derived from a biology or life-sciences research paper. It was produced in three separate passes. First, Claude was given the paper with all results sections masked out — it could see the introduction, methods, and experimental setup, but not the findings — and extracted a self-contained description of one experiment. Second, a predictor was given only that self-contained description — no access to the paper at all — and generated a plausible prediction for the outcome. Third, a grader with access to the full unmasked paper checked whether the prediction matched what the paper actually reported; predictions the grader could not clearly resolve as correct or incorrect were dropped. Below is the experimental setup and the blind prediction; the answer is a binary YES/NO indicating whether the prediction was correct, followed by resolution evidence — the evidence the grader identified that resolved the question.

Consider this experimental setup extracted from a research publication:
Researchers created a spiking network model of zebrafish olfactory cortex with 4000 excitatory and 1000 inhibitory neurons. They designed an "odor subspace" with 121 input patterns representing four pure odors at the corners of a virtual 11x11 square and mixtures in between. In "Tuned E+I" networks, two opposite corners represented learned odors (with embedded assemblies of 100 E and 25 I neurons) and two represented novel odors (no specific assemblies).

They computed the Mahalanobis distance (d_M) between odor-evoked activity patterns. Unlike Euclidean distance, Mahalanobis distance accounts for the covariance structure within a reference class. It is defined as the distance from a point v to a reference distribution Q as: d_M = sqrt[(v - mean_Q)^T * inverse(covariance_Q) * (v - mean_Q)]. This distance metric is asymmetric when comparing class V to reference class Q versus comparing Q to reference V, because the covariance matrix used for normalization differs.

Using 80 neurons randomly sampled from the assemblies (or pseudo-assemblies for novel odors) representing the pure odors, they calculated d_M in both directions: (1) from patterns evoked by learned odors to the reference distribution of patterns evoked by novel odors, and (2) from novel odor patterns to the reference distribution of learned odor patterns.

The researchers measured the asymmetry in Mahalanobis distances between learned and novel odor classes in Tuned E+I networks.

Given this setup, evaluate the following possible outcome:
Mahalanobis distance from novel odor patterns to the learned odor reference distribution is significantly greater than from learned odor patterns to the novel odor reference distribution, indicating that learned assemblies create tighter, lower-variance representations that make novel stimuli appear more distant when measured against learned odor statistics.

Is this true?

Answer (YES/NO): NO